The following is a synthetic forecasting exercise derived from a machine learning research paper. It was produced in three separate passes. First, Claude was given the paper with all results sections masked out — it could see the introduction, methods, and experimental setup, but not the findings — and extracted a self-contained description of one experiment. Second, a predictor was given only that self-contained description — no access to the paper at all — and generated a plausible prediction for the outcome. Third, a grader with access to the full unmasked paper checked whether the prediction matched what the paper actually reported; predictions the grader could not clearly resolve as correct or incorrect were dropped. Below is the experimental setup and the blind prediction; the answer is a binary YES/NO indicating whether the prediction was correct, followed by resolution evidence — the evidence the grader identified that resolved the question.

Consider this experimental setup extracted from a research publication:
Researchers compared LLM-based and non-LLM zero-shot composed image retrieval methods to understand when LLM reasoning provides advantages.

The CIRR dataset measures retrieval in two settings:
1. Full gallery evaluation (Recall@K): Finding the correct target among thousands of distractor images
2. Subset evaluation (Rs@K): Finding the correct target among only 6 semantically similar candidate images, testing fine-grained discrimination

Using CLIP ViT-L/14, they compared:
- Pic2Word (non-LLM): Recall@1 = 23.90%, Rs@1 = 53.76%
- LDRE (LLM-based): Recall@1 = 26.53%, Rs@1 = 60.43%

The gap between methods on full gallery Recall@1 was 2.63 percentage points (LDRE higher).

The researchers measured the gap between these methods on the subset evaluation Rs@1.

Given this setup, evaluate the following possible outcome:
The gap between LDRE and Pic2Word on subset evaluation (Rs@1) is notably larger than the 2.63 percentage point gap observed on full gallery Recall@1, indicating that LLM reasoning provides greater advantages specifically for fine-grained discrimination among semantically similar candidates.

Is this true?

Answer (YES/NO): YES